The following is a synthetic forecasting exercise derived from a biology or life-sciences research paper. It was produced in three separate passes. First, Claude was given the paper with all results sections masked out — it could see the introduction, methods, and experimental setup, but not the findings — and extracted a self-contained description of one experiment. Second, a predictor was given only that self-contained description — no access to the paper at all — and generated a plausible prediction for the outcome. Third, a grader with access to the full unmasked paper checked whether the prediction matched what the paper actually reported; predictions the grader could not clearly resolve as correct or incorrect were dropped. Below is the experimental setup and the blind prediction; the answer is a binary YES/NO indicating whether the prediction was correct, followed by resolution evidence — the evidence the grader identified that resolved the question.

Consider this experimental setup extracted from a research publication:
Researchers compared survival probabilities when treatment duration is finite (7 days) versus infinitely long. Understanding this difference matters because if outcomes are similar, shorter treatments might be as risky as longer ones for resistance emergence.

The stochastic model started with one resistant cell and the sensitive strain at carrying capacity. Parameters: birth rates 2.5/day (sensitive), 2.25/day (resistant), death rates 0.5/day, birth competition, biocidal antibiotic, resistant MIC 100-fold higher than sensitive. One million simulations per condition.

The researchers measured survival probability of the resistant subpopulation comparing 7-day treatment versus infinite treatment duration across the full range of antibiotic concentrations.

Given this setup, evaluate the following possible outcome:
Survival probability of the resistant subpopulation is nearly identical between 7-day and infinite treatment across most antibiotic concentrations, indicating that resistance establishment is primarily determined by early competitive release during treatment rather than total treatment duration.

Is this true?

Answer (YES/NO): NO